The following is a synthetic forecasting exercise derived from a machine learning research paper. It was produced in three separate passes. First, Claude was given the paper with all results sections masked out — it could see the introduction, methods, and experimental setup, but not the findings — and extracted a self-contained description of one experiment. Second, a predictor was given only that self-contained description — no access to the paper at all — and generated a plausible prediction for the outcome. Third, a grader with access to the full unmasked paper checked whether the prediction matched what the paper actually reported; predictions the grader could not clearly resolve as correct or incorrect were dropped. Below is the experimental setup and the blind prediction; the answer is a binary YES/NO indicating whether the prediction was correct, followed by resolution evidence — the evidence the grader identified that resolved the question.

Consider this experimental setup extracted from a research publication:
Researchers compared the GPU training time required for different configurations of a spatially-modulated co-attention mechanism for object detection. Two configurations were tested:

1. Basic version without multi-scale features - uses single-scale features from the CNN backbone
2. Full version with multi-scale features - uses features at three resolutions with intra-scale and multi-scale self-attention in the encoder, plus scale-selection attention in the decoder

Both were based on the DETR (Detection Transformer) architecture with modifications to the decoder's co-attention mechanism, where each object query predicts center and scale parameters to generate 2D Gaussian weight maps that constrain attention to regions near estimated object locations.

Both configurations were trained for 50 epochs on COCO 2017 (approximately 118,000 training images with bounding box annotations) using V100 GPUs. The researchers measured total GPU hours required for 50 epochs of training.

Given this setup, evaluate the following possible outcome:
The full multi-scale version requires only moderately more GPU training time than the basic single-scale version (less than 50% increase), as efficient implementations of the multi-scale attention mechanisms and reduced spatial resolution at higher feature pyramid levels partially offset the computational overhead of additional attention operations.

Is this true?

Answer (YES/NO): NO